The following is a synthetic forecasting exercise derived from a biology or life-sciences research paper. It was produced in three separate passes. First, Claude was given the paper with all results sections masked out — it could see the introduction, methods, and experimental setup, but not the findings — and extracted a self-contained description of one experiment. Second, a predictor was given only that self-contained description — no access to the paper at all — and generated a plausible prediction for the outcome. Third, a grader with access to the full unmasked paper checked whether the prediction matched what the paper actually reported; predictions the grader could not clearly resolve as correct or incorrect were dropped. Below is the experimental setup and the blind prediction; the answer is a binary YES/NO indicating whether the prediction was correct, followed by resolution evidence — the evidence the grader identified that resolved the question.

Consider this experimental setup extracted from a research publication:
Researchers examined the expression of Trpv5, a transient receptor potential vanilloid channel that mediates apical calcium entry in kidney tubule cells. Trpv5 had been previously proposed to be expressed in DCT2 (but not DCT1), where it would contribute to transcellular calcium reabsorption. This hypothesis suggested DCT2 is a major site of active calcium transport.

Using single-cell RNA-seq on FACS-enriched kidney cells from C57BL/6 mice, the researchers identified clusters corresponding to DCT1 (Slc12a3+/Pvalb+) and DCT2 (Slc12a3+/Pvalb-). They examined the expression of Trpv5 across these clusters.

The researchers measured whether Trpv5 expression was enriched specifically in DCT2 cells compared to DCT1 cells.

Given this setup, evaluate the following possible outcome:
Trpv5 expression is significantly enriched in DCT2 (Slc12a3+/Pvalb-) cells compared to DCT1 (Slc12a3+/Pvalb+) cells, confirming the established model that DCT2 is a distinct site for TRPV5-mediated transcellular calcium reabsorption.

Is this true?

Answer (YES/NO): YES